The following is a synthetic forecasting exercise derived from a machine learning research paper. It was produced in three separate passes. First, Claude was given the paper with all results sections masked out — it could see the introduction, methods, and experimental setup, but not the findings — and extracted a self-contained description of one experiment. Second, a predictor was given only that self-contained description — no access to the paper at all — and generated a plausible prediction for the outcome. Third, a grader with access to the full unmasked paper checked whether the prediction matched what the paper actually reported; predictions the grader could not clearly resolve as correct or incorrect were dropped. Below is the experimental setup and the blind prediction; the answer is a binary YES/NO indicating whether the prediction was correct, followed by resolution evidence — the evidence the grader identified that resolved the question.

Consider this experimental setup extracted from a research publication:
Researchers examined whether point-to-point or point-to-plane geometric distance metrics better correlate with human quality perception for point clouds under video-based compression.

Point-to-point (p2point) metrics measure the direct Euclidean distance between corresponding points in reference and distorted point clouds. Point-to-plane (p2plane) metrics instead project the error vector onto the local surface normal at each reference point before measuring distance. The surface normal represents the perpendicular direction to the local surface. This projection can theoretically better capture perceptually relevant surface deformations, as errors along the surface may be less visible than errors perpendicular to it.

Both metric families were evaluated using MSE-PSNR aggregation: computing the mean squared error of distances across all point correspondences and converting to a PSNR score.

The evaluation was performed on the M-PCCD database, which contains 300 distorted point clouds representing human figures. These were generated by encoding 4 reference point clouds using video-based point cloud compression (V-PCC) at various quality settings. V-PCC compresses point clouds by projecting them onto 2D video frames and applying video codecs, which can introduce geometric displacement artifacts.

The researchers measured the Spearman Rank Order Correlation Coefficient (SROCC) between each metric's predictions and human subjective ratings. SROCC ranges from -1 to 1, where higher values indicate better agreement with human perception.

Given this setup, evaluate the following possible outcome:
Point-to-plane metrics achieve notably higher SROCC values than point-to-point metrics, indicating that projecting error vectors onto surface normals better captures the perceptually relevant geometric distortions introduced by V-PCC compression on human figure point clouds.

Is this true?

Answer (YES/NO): NO